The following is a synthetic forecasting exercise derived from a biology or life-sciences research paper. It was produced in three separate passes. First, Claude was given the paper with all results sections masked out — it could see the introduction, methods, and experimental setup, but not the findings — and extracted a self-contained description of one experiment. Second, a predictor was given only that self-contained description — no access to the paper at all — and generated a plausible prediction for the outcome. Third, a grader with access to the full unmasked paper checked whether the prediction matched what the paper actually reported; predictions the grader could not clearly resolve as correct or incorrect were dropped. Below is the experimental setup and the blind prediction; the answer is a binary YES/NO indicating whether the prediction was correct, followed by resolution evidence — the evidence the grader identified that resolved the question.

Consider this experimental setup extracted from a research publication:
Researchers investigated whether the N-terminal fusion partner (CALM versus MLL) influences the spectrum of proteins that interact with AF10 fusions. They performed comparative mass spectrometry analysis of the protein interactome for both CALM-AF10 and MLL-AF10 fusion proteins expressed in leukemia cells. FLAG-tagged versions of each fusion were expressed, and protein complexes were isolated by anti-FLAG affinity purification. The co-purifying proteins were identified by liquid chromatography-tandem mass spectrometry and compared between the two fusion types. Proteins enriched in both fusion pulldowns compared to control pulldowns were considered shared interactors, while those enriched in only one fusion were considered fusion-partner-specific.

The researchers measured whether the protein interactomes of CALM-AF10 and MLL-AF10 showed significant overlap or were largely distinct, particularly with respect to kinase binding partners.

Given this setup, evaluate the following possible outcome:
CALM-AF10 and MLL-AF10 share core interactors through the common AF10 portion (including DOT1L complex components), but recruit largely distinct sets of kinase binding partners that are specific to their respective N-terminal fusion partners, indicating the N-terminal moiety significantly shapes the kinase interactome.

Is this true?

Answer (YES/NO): NO